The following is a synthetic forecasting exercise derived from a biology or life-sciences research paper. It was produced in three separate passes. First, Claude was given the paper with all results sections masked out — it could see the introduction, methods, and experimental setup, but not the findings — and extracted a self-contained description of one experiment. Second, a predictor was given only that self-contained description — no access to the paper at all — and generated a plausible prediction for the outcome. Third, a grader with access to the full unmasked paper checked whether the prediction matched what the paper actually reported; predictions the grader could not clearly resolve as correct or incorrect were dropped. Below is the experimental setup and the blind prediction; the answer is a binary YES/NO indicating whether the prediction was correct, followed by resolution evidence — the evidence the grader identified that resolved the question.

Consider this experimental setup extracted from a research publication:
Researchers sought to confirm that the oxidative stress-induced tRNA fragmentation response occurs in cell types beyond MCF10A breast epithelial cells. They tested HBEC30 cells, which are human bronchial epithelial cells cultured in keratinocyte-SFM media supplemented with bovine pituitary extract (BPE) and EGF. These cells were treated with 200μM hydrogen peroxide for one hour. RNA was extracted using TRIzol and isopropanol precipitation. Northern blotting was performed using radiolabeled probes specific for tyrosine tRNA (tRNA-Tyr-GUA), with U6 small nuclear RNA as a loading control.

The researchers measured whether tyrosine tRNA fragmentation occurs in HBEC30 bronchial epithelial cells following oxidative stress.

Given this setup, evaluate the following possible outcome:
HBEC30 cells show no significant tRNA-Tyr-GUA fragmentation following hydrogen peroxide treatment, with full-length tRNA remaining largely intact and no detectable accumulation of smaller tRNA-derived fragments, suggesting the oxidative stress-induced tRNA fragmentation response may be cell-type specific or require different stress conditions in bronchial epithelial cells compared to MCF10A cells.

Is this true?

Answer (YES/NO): NO